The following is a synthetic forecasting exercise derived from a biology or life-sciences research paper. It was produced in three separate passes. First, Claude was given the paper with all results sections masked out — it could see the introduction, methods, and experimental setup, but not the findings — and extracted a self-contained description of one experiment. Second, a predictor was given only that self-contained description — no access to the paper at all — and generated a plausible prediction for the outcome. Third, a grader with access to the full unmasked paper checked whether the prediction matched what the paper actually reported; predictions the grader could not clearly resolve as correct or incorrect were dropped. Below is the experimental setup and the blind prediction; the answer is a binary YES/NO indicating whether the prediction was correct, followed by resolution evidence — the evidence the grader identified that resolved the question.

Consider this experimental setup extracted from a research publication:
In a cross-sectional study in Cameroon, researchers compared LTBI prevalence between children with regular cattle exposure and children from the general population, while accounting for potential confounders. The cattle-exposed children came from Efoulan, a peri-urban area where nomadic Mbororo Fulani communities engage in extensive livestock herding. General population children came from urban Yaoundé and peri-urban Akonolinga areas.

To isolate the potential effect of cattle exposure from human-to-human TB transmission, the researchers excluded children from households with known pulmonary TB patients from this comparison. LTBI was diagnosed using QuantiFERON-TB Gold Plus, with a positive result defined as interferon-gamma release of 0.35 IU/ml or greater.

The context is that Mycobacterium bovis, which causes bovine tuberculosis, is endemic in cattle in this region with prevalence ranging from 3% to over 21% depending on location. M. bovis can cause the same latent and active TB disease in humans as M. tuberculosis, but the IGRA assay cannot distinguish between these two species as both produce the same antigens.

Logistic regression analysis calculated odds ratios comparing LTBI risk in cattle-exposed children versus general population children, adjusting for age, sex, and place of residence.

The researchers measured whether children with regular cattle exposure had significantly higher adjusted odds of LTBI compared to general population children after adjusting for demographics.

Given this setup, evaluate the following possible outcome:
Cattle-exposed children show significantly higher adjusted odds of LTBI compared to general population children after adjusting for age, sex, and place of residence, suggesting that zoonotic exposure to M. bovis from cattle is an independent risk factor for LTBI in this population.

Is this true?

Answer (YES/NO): NO